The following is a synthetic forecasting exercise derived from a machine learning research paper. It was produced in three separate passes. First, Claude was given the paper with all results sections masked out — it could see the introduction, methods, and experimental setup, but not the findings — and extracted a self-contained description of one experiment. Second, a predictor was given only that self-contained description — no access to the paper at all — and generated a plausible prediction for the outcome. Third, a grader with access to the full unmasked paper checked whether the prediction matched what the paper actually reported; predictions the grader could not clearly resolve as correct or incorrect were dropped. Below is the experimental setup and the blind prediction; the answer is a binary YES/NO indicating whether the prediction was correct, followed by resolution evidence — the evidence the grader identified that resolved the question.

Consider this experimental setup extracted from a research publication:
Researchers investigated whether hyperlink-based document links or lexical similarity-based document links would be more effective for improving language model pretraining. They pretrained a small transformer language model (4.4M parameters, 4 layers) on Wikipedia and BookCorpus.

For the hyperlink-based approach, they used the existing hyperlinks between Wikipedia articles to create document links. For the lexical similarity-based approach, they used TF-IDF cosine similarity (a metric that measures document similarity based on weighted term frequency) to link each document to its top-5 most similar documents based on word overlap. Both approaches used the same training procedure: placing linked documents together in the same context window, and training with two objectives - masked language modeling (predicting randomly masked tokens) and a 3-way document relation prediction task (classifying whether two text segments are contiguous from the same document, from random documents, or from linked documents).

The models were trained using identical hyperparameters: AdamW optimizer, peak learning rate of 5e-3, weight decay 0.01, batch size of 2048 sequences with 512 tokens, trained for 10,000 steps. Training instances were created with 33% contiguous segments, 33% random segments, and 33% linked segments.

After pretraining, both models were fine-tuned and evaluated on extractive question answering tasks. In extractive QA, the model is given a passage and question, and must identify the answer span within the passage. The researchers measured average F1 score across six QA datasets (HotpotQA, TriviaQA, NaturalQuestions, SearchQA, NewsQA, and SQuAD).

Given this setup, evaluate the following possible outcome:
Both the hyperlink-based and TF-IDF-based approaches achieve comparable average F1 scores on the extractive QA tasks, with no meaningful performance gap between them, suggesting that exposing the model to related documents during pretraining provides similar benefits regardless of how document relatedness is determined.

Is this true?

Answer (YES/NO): NO